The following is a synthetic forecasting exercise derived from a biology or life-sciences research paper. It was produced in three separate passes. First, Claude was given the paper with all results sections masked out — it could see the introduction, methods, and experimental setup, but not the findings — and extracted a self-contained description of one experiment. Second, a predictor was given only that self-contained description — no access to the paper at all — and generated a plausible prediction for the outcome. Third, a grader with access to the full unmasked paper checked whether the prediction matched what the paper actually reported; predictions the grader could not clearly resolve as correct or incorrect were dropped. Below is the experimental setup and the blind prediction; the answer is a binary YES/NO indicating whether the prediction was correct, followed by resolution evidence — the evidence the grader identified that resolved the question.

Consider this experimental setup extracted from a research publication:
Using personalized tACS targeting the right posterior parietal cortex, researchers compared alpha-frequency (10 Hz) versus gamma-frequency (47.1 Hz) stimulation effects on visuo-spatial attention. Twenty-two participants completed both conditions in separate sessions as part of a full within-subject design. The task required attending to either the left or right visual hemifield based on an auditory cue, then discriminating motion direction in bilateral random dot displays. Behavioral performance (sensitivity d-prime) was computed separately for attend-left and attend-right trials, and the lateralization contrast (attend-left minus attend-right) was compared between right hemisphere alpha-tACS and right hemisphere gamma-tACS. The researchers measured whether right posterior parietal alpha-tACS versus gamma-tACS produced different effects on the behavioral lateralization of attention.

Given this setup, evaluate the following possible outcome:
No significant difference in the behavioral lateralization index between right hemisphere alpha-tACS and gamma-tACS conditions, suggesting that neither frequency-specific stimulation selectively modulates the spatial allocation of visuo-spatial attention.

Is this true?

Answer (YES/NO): YES